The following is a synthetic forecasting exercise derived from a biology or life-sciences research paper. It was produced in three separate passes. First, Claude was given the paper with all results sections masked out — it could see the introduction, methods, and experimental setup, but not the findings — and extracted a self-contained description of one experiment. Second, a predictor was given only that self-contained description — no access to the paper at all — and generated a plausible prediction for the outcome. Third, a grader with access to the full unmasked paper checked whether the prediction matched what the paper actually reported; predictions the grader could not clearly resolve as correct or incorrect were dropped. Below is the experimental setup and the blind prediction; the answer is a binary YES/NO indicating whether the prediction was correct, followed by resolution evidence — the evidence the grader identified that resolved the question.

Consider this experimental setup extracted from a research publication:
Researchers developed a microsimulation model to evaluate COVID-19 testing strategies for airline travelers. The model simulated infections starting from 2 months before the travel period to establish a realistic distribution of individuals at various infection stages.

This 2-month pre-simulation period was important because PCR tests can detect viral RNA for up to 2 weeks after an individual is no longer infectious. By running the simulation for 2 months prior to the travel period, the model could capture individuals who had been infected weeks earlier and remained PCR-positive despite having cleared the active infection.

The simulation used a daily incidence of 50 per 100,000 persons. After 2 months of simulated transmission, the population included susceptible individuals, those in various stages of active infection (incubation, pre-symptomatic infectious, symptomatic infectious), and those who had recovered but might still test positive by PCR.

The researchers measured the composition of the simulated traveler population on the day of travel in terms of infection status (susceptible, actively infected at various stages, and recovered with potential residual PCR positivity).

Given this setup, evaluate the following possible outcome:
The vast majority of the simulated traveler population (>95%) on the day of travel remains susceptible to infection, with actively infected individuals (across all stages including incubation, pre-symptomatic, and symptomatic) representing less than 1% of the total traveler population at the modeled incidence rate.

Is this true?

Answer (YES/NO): YES